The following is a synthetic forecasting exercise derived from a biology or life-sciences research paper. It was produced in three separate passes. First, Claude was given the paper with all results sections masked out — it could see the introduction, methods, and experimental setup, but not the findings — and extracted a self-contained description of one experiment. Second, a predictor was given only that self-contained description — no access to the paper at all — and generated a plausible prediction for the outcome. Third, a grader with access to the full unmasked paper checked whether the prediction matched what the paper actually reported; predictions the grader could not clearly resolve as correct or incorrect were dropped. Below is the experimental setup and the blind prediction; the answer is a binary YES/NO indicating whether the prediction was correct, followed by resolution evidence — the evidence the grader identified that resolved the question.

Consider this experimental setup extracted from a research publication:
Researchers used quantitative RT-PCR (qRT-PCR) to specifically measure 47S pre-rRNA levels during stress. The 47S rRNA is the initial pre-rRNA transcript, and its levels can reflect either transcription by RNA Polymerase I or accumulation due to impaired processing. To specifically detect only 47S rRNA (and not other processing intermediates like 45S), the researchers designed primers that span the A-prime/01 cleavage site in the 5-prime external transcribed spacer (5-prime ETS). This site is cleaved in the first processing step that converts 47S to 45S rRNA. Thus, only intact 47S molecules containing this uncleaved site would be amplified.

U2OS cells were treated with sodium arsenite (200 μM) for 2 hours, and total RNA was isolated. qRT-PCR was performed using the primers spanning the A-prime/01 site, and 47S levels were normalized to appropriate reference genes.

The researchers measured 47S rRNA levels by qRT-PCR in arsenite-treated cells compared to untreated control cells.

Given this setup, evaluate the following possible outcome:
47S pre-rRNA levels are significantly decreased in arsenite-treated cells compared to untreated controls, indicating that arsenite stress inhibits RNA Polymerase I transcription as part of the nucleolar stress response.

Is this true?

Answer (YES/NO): NO